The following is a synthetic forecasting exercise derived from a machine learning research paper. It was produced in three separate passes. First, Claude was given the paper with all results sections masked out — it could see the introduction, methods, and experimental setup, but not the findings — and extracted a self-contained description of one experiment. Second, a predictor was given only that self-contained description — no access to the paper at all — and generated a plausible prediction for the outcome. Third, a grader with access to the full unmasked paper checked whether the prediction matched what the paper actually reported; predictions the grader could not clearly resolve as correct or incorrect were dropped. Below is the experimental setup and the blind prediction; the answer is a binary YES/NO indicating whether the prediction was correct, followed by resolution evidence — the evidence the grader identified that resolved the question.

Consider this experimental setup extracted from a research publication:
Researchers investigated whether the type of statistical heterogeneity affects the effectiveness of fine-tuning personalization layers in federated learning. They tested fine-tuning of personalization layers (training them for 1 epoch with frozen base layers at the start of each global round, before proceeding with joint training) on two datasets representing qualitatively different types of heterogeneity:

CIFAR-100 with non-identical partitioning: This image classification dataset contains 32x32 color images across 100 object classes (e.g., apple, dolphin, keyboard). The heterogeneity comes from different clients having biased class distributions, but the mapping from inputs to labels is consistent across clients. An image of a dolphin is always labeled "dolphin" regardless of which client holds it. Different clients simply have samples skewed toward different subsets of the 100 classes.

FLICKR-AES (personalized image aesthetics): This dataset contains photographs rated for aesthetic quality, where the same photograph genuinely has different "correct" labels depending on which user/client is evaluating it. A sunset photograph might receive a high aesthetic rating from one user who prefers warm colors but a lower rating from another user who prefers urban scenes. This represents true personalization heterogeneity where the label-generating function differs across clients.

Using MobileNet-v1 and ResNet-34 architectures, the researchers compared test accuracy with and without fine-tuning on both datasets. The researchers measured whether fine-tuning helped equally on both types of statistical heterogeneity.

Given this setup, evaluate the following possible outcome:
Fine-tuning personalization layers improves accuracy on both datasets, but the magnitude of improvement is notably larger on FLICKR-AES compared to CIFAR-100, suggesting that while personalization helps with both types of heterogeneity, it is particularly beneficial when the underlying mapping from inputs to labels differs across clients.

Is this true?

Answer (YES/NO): NO